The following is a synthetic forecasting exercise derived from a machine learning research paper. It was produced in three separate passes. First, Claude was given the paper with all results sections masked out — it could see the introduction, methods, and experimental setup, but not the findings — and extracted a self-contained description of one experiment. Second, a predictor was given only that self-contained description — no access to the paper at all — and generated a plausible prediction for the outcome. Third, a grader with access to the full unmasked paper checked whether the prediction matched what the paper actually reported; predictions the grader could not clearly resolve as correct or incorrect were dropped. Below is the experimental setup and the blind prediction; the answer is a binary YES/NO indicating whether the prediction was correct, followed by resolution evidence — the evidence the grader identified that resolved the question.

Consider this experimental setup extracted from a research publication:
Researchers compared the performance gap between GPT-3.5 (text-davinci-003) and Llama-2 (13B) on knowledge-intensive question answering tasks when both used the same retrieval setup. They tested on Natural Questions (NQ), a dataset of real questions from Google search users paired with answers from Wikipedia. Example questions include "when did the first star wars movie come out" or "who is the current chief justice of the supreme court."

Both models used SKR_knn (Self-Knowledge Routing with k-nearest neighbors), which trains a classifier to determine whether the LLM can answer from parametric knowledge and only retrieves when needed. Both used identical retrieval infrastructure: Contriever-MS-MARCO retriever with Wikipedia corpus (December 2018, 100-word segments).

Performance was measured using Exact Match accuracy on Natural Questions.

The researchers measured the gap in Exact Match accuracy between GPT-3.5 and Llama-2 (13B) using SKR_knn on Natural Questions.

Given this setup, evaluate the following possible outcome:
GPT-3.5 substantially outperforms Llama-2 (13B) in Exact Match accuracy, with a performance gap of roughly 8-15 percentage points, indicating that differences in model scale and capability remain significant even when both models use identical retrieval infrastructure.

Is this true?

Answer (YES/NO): YES